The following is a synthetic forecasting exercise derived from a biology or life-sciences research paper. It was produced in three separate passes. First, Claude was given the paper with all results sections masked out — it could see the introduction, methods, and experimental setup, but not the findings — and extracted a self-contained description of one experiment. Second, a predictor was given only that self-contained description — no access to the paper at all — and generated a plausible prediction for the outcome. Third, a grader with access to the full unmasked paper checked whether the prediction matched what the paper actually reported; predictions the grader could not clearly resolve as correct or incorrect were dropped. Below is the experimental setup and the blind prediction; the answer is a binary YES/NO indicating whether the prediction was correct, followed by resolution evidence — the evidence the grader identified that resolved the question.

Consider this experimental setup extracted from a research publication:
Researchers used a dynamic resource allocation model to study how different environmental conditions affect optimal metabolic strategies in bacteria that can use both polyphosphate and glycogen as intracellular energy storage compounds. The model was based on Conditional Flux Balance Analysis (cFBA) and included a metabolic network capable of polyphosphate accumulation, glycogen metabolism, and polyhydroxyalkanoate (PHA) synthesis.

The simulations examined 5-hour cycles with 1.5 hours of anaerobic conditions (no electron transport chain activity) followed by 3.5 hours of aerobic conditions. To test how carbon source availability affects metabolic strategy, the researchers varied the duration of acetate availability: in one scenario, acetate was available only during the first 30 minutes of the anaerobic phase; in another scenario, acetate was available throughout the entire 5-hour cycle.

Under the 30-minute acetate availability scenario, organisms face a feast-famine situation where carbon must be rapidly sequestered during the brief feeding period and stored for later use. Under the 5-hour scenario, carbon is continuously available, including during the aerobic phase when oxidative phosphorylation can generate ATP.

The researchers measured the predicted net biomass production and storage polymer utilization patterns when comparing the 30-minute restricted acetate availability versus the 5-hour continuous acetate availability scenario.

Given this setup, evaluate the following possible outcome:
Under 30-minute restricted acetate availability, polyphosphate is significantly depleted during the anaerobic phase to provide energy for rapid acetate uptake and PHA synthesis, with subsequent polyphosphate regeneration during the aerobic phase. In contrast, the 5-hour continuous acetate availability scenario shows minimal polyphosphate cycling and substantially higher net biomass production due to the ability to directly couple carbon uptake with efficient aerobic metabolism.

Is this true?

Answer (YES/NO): YES